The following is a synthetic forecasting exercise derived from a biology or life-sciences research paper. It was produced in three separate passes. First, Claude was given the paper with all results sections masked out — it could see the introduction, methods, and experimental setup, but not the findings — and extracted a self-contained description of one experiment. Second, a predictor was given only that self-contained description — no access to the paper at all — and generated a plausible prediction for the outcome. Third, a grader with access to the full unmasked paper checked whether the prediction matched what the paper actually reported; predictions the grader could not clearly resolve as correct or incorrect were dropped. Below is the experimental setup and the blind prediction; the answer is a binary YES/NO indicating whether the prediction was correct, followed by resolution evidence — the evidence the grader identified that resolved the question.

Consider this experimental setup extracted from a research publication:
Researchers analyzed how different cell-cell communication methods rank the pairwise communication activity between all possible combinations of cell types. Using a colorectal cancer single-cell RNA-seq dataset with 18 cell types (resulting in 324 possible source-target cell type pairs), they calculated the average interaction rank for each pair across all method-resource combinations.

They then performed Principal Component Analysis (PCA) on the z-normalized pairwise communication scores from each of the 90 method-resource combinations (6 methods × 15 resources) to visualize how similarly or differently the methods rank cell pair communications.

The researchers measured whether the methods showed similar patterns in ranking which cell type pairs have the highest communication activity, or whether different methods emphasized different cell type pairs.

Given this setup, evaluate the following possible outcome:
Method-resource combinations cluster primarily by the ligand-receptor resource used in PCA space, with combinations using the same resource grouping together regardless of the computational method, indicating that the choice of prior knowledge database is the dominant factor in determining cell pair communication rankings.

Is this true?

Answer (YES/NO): NO